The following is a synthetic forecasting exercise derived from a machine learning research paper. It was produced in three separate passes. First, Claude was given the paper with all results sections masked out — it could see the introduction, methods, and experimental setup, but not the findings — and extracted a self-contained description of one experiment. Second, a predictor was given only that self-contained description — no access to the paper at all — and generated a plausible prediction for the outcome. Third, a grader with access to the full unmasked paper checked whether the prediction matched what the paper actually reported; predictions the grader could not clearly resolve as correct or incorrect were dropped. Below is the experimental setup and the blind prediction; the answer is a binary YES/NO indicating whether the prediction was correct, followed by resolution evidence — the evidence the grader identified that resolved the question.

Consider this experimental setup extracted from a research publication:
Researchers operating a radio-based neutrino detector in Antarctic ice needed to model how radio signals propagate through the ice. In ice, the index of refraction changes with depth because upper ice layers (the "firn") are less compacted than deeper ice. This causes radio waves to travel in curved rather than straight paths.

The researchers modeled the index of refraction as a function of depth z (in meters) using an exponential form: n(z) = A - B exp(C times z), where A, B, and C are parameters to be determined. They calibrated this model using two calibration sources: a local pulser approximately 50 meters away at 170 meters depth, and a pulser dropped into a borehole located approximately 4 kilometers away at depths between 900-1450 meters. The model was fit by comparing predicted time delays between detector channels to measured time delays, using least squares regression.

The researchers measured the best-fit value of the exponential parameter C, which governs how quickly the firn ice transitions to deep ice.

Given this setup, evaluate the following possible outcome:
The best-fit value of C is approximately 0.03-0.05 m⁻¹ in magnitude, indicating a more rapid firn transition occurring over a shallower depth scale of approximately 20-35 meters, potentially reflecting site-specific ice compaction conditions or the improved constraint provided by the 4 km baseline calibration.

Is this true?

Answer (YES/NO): NO